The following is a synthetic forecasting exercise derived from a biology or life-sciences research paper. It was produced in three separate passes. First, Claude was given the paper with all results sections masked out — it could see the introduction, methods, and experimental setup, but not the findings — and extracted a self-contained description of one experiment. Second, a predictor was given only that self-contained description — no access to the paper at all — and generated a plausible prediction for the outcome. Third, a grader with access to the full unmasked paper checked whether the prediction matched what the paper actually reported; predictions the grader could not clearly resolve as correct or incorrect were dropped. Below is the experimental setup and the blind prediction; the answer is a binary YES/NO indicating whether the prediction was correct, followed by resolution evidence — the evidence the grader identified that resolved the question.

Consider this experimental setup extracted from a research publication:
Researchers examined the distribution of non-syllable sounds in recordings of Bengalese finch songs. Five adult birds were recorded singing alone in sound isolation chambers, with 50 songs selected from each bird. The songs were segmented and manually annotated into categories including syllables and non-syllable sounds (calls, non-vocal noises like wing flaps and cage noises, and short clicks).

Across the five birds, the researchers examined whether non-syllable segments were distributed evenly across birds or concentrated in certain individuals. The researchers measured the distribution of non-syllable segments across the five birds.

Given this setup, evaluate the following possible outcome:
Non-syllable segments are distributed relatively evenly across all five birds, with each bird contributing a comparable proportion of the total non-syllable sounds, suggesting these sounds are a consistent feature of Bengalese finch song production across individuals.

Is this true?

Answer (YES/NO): NO